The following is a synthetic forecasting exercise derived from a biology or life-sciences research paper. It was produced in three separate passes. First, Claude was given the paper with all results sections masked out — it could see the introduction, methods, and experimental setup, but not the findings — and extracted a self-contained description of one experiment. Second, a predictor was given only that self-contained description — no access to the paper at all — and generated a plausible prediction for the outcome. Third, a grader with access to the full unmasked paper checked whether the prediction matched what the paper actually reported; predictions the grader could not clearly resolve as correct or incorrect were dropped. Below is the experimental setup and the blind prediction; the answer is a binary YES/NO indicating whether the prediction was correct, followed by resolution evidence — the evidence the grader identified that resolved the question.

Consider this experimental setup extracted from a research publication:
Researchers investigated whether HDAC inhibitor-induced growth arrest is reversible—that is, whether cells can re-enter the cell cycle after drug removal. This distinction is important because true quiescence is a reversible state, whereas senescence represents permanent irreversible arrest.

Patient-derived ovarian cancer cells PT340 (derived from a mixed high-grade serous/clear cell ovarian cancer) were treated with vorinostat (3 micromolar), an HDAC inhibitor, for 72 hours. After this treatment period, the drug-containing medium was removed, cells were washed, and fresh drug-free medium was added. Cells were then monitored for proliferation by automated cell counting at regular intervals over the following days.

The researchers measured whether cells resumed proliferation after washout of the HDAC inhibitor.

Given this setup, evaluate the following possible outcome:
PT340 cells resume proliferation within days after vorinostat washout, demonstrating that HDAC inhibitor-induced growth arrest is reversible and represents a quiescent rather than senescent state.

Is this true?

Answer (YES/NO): YES